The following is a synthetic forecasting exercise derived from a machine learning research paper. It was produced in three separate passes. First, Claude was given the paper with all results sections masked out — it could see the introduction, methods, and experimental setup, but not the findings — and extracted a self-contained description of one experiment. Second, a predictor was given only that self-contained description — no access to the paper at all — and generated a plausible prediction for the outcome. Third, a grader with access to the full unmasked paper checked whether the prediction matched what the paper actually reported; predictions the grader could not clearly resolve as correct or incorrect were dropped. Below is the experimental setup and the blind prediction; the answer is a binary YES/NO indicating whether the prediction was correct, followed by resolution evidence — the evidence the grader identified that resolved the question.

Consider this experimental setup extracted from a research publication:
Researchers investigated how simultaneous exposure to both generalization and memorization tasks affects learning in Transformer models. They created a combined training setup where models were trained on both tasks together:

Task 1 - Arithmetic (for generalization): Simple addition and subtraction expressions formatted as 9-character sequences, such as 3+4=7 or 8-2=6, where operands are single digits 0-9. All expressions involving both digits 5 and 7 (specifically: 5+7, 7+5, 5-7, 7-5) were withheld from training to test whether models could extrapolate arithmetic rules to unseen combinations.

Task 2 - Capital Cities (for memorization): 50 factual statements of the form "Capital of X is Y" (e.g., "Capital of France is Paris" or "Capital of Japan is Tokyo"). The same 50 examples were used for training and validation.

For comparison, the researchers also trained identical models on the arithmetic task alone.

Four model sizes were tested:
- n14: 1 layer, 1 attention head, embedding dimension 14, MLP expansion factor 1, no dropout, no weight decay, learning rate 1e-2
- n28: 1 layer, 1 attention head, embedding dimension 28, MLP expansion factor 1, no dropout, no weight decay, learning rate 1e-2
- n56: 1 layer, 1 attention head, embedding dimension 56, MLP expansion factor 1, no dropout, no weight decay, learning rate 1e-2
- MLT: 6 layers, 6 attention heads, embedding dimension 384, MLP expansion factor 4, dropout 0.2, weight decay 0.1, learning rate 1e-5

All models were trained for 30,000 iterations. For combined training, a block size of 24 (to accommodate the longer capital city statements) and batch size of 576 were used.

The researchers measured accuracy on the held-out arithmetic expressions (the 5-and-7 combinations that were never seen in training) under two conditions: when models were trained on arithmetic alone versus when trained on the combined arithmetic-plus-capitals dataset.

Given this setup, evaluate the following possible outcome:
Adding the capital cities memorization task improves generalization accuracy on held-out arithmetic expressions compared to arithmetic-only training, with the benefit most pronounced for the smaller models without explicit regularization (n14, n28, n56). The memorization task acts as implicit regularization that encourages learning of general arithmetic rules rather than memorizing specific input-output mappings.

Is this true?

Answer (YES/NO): NO